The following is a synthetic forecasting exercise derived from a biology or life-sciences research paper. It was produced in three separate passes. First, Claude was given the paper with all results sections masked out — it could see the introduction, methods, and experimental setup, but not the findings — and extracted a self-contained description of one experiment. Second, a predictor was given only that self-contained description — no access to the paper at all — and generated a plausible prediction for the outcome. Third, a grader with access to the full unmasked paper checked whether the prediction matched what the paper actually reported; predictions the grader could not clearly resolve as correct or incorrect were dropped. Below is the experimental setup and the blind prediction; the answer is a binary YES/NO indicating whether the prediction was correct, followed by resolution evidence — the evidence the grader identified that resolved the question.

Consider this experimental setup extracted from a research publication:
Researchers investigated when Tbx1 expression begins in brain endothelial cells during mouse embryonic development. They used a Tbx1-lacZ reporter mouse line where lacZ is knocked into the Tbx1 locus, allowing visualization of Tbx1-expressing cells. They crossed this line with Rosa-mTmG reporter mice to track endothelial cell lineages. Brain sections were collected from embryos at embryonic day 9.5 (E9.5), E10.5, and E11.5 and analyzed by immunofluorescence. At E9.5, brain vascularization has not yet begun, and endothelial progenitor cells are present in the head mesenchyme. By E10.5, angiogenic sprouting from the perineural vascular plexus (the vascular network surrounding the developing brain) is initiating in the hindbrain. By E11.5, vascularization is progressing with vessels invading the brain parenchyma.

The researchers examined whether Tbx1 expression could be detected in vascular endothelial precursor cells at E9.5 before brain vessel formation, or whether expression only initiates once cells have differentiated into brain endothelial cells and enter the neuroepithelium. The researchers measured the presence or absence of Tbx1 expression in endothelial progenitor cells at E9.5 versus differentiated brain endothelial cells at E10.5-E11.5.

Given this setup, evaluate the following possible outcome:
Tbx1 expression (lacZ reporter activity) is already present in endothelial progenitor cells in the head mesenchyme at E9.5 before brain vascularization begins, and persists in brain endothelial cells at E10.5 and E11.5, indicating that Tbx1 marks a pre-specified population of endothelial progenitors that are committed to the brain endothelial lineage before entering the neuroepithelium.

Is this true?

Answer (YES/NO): NO